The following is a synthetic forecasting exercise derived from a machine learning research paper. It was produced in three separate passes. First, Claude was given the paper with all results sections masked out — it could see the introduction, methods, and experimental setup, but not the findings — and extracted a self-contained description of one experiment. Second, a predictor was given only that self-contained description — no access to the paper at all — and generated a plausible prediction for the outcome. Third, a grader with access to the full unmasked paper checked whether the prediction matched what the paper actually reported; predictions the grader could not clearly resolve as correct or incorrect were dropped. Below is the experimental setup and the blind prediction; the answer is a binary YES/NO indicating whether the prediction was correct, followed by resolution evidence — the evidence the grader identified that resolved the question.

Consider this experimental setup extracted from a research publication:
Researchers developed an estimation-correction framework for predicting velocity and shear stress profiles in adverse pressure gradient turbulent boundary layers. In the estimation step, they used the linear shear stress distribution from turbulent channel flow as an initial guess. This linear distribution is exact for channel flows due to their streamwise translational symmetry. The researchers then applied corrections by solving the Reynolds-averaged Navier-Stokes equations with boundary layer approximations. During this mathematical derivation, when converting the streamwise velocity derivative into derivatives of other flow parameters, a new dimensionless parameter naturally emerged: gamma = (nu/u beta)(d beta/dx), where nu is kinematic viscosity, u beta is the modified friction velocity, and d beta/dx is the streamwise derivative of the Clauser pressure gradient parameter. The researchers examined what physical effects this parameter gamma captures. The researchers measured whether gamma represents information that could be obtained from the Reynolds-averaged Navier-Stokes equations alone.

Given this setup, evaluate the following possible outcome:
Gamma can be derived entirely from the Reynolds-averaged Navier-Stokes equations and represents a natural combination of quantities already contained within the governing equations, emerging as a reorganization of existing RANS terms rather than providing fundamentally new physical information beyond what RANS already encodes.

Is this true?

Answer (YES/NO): NO